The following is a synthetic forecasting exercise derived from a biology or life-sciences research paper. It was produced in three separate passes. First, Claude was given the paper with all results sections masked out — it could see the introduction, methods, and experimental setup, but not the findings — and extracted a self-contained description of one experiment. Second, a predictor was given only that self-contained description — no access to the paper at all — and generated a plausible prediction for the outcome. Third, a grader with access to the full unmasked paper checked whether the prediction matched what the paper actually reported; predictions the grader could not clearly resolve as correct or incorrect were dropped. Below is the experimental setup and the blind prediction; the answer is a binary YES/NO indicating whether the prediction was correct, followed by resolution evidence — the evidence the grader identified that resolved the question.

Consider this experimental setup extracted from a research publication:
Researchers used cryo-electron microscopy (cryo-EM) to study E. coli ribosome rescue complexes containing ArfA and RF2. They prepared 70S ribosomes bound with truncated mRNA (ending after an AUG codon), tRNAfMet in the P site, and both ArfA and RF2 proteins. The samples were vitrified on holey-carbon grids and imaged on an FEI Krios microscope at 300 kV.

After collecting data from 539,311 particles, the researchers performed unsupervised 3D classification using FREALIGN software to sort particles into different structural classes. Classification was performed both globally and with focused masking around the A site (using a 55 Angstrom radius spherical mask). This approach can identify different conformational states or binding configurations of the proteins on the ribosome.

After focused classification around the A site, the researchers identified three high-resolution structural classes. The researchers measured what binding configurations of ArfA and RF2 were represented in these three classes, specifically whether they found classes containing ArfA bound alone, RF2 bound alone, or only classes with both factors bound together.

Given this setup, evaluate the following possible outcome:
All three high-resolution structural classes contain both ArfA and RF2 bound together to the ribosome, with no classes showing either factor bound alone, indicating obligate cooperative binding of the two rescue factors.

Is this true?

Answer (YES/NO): NO